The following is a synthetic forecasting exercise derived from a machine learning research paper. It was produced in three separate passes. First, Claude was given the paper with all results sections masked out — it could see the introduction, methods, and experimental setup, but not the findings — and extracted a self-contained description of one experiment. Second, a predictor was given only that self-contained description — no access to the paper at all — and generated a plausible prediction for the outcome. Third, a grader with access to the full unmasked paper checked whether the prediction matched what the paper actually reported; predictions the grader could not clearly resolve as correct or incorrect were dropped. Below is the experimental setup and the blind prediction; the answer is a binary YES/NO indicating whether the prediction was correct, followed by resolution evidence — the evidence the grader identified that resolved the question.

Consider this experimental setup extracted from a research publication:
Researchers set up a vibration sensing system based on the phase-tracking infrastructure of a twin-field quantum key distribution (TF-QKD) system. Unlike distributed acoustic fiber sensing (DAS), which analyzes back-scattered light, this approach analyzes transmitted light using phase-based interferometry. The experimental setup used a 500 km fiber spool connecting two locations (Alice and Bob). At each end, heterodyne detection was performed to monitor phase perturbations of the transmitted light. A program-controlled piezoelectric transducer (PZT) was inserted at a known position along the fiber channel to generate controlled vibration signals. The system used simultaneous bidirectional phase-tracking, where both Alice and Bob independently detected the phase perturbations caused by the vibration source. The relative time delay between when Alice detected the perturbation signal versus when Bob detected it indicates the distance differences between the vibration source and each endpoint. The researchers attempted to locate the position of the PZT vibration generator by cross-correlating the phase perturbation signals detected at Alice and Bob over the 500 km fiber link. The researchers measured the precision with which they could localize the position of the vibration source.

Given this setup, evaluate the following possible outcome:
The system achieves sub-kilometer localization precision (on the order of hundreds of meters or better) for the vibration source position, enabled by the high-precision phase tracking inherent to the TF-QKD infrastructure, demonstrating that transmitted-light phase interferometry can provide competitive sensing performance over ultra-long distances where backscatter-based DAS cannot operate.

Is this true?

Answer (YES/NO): NO